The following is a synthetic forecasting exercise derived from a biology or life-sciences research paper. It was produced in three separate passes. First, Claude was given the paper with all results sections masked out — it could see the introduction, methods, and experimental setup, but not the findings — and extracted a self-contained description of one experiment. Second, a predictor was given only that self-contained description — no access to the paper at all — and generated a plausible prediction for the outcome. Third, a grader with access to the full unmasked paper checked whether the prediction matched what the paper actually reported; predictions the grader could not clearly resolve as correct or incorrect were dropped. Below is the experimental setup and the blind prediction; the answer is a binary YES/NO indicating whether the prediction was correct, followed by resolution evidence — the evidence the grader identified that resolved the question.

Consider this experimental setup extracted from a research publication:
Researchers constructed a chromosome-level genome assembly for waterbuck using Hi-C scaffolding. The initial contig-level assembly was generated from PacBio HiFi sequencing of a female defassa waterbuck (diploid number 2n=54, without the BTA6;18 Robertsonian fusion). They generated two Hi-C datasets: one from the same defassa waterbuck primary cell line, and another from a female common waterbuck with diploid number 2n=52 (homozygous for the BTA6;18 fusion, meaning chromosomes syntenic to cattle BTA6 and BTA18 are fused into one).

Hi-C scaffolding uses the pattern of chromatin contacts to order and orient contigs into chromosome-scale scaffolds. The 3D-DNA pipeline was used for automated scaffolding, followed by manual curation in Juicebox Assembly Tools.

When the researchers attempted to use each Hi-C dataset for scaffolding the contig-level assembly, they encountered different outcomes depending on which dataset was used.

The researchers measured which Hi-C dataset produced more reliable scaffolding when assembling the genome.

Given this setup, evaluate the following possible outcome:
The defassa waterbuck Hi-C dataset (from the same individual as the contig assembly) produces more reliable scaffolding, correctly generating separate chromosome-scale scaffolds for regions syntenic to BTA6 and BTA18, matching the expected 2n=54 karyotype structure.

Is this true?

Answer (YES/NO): NO